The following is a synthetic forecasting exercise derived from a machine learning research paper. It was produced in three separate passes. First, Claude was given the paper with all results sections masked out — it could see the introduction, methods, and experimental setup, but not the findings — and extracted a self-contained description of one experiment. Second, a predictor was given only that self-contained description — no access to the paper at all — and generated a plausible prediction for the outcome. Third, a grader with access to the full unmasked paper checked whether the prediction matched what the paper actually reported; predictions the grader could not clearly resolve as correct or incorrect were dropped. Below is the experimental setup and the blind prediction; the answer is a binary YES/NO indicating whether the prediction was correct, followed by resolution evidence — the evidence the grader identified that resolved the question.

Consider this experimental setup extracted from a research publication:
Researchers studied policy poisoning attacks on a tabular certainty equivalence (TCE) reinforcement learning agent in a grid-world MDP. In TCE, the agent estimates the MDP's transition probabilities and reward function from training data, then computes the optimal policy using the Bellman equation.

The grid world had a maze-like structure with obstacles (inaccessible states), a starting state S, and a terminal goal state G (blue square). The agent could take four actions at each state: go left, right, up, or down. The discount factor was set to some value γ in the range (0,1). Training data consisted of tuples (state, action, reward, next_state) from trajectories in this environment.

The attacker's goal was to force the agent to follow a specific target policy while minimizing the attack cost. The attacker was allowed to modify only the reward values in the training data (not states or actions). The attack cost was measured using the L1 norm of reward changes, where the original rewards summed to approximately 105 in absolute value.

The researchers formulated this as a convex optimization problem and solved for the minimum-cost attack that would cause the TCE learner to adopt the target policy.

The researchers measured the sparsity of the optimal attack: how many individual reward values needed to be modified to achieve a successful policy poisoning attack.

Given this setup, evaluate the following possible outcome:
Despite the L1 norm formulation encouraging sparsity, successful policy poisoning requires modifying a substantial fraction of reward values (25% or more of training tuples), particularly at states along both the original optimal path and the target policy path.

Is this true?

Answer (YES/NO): NO